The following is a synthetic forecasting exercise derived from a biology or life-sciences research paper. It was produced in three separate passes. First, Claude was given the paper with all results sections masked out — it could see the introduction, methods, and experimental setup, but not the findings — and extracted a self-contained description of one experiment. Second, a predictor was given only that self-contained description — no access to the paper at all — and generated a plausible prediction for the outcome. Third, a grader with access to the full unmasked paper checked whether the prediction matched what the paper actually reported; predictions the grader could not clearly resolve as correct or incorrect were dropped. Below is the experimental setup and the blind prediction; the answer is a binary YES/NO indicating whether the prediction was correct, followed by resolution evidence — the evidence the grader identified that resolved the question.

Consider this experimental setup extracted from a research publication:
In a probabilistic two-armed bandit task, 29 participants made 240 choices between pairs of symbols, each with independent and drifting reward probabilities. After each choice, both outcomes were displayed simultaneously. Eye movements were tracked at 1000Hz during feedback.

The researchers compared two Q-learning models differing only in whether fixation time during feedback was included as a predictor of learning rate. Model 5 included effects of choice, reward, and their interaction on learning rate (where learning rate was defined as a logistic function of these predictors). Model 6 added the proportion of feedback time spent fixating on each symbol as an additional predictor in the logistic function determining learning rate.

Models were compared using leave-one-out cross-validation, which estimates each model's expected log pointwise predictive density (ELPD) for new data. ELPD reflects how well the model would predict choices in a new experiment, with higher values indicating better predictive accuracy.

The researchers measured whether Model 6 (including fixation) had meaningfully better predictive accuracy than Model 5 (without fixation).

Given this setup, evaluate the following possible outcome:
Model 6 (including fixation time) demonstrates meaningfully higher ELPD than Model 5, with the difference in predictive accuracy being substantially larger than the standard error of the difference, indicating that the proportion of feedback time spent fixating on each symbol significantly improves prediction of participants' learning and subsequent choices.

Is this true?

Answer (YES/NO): YES